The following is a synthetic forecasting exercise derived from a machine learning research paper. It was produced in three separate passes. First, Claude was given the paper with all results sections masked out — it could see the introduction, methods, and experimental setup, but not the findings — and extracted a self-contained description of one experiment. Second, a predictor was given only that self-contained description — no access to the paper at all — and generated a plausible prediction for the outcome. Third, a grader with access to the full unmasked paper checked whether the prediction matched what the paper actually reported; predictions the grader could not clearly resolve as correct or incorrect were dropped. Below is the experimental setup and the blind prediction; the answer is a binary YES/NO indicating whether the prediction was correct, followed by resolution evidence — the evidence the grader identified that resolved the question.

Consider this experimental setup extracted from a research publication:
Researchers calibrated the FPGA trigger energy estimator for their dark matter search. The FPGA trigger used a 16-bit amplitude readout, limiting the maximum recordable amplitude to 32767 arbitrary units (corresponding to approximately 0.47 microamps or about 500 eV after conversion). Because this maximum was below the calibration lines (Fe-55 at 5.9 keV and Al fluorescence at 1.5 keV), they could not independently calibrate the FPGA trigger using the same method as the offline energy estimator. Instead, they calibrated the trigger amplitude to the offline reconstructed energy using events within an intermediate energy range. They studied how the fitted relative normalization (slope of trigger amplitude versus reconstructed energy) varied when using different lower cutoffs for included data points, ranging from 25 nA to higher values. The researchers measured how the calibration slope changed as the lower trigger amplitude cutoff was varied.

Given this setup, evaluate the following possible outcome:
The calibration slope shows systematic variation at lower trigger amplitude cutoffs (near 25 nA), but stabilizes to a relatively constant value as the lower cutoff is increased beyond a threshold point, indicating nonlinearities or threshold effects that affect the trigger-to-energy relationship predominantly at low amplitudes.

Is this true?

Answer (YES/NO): YES